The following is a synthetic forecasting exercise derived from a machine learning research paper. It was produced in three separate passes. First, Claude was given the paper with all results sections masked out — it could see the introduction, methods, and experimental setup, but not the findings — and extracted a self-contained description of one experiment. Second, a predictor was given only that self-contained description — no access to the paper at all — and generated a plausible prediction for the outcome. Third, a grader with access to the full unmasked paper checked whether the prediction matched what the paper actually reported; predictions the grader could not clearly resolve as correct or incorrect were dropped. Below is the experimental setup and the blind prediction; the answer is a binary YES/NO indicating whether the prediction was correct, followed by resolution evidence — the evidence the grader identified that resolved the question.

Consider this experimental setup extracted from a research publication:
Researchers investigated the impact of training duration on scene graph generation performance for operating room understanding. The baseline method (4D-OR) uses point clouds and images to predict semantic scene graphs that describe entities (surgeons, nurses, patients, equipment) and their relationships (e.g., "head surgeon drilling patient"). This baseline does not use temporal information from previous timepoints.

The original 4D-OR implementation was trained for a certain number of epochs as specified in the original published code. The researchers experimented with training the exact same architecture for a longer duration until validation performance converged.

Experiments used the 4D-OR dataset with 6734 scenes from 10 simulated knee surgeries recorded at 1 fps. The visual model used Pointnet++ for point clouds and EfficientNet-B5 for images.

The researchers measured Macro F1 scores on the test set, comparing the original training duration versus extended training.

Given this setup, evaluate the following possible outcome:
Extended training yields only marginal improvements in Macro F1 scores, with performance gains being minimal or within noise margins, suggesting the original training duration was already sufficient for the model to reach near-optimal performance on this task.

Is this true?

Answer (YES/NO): NO